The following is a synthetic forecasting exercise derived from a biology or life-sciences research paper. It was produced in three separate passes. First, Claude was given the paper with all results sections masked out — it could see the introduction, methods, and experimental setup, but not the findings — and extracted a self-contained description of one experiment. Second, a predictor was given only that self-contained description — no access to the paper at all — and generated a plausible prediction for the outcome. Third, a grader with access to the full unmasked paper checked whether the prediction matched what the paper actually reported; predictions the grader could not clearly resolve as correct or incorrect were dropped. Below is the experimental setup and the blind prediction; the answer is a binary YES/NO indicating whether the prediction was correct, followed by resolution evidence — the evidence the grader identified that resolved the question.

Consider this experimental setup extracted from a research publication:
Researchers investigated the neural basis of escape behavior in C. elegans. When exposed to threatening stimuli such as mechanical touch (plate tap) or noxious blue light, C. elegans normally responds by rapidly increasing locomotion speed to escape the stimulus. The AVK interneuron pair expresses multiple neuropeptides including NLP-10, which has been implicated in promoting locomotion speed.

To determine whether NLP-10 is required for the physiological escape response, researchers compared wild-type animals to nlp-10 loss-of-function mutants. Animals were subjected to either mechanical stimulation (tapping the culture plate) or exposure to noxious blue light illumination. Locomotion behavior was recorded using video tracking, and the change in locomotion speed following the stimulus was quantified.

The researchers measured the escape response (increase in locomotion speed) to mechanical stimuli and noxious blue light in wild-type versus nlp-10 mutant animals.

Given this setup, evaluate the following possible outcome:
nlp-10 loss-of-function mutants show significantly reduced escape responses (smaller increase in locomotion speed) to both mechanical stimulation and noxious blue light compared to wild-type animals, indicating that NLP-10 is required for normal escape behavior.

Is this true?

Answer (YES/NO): YES